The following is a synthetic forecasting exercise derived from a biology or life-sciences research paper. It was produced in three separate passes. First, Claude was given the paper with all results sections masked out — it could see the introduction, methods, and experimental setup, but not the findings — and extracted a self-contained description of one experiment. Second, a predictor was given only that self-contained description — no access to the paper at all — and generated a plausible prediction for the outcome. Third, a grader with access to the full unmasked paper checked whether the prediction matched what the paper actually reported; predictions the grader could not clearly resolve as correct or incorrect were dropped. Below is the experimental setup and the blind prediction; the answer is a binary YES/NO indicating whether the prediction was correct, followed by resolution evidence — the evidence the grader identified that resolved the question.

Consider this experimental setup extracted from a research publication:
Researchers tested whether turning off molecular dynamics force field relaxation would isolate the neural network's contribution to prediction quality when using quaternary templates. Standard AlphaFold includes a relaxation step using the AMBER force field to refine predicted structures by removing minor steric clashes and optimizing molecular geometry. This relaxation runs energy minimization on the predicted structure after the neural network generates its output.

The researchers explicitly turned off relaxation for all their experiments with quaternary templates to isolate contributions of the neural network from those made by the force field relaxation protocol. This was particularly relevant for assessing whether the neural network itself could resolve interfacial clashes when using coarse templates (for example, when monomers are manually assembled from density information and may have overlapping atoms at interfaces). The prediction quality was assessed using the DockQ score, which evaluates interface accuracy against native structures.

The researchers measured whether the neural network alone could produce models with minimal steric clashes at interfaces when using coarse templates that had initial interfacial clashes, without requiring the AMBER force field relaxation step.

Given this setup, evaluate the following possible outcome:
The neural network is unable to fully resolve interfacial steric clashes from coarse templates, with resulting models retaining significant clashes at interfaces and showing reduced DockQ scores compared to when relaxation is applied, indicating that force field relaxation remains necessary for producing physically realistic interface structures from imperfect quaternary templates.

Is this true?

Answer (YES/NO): NO